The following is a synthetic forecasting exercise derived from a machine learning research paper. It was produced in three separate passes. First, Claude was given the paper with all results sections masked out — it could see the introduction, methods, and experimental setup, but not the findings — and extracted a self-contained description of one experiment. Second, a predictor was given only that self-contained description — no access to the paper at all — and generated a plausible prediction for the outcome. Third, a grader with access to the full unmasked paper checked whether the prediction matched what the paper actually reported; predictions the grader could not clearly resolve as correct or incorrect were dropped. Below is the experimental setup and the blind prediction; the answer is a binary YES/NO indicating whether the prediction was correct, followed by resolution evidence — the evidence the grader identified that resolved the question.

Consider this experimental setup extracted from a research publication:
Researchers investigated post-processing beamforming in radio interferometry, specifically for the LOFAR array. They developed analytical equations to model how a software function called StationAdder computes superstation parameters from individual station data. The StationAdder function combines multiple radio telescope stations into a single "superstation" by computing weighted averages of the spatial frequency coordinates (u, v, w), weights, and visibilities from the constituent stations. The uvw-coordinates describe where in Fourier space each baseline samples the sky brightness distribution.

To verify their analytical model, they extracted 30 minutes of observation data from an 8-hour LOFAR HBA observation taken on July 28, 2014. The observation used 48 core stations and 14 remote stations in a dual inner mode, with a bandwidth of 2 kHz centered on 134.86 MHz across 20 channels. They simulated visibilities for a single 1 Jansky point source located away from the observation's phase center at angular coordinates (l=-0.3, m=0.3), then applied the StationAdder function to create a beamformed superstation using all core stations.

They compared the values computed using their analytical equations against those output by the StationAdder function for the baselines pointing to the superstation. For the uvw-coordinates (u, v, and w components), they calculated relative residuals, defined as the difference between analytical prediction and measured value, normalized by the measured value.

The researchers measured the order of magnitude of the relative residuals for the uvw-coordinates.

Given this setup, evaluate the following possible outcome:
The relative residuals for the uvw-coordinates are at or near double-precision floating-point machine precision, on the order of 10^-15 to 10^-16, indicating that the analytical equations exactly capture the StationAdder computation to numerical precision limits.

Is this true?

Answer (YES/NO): NO